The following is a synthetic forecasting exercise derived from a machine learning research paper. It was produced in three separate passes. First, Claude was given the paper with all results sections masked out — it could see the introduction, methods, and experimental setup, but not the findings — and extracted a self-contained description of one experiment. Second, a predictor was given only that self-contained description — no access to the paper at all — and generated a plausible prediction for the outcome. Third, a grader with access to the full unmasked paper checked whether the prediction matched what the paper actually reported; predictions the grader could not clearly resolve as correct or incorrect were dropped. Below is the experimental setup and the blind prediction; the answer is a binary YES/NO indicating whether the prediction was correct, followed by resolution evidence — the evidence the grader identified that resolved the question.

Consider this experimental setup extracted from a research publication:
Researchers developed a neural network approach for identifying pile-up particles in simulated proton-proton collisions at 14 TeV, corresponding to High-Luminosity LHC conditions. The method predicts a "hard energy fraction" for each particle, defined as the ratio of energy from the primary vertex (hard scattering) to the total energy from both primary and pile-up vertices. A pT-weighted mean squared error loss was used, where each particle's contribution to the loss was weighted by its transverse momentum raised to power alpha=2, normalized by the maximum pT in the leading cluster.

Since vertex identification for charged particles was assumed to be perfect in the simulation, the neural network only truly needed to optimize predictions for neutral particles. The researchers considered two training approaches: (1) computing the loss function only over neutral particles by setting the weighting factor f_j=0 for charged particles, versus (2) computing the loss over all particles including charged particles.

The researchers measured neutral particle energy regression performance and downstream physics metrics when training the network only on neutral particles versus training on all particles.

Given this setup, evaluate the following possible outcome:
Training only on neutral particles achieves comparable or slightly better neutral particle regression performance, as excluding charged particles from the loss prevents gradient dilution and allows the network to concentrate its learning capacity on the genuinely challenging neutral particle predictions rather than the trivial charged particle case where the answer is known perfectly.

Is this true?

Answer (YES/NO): NO